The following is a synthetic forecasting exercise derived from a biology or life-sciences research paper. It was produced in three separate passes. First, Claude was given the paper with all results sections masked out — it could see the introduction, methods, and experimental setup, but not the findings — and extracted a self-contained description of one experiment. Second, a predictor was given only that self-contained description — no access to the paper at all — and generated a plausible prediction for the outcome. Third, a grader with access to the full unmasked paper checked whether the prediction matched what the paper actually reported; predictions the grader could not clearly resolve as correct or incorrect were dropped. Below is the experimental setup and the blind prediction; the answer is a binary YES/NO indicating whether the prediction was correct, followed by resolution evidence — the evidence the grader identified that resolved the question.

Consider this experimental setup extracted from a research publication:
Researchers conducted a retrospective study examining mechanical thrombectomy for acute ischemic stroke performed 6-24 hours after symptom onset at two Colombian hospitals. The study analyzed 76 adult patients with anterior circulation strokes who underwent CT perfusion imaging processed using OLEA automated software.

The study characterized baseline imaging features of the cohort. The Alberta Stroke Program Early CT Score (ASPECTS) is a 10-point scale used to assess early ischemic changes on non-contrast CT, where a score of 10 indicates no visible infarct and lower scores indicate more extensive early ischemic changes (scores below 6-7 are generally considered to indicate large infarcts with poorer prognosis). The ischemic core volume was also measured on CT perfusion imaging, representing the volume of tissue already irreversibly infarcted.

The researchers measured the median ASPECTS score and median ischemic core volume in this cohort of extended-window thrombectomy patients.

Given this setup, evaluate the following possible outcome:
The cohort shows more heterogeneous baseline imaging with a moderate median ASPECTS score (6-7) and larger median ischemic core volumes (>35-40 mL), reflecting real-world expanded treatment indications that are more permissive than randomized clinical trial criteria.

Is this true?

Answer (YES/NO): NO